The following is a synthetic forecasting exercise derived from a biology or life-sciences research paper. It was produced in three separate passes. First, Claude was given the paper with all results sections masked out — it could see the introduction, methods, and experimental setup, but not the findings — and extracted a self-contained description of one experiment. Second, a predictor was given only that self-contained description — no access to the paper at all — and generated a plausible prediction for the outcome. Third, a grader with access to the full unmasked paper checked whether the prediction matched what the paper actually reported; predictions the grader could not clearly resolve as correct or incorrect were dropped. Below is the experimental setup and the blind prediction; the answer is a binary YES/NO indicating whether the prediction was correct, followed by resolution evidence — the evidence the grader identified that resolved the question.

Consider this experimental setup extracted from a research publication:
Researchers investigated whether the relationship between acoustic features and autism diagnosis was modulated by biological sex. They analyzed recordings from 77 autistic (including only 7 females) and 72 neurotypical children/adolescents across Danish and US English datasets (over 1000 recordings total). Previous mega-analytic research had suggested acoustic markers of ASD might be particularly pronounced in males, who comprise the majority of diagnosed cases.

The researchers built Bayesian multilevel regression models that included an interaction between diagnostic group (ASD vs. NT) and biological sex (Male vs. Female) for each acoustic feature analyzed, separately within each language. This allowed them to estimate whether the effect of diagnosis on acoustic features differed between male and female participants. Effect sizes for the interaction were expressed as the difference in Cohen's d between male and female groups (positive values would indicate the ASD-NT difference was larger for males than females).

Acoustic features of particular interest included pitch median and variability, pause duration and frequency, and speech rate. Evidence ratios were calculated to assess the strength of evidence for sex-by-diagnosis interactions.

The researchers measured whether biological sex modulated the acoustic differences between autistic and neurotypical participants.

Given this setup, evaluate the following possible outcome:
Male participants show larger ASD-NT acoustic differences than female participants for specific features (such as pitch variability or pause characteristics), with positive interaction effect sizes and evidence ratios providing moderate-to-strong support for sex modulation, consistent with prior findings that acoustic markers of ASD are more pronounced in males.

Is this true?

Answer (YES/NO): NO